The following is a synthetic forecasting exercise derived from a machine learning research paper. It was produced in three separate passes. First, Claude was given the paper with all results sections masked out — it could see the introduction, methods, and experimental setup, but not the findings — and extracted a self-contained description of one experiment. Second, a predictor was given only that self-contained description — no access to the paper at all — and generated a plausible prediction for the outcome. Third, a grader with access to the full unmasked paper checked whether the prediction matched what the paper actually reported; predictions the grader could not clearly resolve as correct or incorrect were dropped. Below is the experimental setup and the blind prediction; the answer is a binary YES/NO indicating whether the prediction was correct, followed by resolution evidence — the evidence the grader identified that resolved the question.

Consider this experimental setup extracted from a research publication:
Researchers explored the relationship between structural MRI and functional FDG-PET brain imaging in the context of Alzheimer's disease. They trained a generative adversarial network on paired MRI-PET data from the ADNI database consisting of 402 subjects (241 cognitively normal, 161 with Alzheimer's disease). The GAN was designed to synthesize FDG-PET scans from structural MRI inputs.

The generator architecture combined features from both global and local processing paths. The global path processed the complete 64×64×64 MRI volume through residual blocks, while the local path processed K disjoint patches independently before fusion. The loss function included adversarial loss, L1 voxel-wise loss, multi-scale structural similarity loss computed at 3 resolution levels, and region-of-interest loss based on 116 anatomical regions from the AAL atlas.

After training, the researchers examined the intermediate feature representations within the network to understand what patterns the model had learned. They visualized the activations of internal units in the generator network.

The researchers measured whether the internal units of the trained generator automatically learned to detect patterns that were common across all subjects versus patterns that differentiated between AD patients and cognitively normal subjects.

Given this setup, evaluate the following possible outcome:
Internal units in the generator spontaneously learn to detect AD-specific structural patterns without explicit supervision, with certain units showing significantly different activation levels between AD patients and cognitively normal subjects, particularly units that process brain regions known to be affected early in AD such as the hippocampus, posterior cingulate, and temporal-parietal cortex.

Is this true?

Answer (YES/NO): NO